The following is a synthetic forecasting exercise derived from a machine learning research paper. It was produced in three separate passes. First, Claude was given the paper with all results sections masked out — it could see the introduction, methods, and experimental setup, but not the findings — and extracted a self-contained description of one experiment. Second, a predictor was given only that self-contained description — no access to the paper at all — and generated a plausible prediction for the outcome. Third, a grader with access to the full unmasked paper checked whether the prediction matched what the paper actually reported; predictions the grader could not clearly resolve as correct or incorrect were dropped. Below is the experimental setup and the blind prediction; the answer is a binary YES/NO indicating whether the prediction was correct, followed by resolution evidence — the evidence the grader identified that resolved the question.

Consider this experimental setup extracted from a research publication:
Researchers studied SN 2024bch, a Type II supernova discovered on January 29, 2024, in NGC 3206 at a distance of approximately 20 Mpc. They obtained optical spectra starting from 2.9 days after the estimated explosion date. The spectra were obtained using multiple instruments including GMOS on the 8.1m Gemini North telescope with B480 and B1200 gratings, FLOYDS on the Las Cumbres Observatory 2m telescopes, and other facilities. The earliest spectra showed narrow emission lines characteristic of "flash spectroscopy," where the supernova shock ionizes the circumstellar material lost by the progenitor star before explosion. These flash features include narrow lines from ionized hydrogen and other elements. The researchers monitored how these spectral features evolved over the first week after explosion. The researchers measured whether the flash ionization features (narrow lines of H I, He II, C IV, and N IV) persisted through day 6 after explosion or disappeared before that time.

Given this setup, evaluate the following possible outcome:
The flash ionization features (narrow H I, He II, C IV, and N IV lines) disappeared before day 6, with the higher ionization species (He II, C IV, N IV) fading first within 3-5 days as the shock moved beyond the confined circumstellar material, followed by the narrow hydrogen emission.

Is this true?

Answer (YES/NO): YES